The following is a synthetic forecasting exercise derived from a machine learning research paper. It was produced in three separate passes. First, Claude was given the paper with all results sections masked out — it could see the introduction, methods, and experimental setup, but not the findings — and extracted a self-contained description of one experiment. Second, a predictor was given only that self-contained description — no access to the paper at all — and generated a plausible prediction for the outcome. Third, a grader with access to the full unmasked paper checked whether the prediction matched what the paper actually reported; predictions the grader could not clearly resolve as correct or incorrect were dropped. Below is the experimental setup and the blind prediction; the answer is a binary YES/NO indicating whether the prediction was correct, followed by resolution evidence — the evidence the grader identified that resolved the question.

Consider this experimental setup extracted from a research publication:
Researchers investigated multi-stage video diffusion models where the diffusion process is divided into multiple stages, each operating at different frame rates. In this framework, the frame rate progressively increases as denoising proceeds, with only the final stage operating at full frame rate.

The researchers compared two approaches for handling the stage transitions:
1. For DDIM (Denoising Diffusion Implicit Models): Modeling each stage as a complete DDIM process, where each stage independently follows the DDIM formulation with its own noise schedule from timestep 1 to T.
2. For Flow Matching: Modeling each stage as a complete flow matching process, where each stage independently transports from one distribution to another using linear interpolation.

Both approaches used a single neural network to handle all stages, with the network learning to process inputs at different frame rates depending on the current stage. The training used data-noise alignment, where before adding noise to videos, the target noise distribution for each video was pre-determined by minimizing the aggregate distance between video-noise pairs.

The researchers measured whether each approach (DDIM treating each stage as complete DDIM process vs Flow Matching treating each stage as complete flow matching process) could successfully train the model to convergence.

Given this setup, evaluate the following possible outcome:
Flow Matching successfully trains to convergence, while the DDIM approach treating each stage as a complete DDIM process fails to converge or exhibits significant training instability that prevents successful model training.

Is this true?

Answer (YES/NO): YES